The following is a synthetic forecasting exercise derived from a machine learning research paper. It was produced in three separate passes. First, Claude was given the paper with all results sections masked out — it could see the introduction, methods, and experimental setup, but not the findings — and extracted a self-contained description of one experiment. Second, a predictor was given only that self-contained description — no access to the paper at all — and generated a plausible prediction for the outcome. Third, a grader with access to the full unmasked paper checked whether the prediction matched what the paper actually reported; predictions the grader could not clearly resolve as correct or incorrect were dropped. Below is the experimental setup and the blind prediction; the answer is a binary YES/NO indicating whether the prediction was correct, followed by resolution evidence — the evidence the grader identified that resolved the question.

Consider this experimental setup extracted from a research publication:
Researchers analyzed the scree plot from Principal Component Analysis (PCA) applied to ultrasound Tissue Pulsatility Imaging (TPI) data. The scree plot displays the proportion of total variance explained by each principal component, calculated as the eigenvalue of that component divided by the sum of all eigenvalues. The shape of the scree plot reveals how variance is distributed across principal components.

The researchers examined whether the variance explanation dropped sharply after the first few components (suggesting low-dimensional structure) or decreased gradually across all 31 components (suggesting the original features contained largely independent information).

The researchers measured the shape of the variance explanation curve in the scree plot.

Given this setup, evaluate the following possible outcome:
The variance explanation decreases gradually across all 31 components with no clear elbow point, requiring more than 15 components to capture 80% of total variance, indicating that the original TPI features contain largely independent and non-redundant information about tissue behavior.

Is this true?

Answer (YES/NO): NO